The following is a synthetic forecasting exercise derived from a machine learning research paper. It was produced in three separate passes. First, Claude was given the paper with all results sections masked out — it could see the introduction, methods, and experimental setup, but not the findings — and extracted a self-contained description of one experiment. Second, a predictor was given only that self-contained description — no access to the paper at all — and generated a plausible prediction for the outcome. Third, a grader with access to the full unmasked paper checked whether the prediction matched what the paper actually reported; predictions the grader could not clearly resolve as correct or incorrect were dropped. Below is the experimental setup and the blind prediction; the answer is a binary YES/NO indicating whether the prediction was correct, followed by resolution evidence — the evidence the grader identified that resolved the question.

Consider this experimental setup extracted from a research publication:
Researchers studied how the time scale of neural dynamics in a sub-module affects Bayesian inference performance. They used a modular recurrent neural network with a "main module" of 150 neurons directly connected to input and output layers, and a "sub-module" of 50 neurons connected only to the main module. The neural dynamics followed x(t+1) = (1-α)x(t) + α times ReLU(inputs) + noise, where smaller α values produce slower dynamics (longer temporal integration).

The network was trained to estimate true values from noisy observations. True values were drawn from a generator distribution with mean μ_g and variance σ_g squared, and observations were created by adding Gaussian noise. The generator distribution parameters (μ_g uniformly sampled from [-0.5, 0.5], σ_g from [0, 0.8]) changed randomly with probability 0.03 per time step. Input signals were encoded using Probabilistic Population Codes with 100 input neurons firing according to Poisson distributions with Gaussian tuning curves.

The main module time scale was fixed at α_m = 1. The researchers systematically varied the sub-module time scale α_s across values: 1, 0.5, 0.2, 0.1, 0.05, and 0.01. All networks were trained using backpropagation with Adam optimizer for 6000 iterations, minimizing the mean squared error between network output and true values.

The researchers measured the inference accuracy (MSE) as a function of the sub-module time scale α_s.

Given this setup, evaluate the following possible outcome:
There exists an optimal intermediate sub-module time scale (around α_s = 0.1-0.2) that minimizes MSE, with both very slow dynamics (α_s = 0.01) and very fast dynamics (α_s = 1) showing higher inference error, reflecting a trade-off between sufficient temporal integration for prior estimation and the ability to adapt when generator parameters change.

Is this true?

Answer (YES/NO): YES